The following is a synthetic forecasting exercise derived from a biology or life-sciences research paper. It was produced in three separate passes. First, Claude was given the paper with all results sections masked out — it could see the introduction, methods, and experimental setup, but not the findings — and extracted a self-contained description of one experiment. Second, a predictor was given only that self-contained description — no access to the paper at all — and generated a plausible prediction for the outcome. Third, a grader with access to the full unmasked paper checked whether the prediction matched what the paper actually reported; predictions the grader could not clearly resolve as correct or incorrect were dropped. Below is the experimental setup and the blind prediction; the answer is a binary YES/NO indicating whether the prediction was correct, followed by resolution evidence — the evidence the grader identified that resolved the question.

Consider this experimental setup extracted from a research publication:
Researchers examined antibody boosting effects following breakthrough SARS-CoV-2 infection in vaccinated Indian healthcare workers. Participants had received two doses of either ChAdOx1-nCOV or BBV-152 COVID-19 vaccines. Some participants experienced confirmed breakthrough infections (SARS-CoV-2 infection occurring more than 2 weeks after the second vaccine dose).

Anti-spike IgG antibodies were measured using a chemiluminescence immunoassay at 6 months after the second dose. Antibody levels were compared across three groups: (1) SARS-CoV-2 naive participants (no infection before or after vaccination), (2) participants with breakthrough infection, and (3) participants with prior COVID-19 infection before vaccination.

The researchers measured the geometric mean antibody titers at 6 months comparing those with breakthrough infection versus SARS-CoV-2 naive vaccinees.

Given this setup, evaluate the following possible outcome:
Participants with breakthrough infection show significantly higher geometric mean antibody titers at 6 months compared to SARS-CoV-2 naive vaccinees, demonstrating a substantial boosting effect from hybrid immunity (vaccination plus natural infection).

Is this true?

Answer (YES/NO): YES